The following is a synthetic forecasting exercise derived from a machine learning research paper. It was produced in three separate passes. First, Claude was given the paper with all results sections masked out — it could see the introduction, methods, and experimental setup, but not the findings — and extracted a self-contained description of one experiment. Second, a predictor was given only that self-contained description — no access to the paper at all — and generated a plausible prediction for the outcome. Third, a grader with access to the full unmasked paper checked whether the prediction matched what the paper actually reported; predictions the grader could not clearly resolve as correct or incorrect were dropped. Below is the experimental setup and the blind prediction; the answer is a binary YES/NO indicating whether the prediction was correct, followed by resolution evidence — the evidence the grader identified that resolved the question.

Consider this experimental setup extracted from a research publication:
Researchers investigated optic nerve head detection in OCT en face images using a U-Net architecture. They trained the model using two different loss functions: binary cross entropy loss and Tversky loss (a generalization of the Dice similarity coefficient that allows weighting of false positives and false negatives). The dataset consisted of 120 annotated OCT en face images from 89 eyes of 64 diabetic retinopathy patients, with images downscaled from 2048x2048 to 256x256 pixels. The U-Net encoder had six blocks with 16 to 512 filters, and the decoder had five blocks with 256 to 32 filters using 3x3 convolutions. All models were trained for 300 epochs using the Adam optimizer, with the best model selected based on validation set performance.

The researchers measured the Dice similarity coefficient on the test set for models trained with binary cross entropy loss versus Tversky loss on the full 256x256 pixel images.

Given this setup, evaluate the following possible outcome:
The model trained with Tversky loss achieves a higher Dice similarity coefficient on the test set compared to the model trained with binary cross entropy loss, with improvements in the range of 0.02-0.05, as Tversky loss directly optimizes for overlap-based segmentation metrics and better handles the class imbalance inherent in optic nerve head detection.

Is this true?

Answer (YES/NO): NO